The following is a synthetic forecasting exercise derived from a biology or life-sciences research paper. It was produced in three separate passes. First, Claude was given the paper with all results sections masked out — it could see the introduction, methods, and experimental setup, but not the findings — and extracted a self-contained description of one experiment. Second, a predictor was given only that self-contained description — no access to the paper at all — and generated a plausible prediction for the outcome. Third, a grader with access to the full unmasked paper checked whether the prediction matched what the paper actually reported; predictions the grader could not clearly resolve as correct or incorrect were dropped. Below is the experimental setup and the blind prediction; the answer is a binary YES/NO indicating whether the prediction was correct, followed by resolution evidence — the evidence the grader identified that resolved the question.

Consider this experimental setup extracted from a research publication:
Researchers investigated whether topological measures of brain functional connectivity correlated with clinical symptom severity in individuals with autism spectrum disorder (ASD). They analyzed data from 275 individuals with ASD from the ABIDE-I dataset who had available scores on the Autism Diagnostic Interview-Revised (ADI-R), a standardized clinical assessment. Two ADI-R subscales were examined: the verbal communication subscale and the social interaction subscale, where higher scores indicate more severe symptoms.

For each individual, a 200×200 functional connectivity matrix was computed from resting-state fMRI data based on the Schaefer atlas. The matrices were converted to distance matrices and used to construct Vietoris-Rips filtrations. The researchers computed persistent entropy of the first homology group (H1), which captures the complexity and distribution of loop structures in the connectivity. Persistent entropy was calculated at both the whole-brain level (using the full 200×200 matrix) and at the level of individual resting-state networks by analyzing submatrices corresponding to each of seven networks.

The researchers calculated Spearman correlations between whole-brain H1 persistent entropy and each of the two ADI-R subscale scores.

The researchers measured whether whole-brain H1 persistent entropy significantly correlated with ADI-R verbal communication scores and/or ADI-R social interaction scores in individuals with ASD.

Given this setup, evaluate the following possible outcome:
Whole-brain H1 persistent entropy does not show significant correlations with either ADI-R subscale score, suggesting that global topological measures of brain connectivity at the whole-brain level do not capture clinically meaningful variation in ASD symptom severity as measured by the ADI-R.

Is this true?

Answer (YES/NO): YES